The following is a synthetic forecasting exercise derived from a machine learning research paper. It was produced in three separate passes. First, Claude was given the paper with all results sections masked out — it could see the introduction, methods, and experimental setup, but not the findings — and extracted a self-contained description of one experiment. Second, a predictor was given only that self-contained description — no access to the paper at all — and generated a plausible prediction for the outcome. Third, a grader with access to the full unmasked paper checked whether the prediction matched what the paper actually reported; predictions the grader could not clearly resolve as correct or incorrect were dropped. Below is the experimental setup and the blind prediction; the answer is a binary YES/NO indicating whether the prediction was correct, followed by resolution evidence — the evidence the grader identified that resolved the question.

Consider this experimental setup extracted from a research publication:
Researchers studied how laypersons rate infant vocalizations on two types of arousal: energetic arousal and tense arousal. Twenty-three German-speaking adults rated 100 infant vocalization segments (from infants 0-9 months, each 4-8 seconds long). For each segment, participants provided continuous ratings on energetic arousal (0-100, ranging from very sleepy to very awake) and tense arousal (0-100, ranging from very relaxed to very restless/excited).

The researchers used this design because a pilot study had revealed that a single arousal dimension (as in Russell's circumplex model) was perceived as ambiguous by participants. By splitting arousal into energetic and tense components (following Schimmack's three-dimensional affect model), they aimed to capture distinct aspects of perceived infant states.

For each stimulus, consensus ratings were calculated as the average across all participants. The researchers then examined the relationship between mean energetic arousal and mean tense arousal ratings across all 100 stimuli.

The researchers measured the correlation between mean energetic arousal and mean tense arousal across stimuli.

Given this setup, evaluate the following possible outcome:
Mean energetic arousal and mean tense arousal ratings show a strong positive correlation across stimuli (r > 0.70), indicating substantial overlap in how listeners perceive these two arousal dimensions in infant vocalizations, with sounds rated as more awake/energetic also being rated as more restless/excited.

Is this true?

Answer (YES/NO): NO